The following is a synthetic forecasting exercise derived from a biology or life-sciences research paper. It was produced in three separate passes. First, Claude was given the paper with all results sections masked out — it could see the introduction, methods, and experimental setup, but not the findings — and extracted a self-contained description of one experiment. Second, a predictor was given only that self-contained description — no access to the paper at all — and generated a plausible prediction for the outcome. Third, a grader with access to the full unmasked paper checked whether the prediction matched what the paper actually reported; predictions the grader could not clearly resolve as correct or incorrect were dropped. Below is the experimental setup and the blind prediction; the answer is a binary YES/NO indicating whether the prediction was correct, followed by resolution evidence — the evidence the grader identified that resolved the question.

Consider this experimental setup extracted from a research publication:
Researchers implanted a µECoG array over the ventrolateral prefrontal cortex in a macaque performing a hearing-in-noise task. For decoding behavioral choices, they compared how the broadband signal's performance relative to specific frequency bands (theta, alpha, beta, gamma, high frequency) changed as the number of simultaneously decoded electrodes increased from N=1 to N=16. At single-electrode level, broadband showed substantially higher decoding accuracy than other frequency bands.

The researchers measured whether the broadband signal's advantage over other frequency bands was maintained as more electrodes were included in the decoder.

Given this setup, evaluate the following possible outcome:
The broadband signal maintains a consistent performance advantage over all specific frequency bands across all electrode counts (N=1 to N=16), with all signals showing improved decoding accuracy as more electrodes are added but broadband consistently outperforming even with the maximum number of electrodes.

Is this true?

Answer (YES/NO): NO